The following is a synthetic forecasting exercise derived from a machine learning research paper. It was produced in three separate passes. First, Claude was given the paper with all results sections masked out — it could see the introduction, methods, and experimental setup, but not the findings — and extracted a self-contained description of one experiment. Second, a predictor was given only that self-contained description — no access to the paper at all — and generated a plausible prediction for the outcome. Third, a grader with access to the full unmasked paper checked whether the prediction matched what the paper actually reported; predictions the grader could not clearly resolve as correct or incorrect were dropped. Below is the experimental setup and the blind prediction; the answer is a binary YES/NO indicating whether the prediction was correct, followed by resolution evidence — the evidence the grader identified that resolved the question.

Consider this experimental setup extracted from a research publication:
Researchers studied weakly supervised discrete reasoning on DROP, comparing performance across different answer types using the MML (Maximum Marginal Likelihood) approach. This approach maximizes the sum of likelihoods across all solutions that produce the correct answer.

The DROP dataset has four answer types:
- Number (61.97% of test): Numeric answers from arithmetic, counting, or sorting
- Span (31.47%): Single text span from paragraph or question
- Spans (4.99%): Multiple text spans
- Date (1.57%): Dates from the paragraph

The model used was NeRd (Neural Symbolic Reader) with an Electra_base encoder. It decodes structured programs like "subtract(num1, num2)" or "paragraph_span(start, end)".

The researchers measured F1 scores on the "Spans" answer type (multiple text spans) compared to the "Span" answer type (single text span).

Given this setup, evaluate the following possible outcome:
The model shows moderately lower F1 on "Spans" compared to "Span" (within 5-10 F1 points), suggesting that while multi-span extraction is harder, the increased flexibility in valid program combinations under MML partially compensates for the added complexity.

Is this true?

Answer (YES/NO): YES